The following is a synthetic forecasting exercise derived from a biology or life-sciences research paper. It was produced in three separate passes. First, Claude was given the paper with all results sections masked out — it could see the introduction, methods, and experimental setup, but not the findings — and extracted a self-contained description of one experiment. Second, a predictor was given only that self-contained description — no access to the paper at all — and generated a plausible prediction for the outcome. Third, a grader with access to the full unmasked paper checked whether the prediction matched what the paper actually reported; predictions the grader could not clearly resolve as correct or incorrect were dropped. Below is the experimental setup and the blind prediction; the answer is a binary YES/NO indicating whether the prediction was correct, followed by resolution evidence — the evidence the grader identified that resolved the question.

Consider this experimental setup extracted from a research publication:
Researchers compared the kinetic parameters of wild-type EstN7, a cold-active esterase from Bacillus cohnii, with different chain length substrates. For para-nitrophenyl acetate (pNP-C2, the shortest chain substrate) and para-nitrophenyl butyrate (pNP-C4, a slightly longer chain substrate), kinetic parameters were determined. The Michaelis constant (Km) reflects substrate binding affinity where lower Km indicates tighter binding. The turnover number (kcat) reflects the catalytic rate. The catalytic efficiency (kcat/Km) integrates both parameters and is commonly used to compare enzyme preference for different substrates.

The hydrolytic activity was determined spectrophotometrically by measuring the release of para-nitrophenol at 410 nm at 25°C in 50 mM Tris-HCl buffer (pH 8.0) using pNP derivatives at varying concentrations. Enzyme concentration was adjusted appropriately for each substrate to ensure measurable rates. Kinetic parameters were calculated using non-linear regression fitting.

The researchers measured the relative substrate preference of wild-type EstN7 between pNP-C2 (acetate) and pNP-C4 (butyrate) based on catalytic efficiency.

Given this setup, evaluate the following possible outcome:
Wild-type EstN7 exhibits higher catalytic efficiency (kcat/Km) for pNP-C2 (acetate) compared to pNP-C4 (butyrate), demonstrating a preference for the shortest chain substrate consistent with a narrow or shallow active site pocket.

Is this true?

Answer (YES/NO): YES